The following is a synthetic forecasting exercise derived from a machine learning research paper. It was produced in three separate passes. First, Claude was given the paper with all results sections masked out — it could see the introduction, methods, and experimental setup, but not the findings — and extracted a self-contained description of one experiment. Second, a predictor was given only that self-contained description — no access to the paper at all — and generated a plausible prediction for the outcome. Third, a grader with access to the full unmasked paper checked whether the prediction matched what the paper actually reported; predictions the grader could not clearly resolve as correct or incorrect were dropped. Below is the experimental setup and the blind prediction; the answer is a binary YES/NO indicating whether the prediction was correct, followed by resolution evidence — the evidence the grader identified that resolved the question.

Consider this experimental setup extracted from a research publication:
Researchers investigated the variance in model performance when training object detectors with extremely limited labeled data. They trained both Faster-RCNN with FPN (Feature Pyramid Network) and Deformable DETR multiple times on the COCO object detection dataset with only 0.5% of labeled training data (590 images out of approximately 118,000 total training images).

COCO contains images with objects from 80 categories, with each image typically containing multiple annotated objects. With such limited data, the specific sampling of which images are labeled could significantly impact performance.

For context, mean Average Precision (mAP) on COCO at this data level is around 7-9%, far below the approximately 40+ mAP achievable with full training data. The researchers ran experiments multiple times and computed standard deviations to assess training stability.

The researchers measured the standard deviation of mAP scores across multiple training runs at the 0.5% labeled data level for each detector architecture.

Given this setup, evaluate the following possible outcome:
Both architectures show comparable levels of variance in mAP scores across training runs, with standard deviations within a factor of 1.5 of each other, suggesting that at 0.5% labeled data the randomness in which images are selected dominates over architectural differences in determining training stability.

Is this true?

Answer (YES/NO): NO